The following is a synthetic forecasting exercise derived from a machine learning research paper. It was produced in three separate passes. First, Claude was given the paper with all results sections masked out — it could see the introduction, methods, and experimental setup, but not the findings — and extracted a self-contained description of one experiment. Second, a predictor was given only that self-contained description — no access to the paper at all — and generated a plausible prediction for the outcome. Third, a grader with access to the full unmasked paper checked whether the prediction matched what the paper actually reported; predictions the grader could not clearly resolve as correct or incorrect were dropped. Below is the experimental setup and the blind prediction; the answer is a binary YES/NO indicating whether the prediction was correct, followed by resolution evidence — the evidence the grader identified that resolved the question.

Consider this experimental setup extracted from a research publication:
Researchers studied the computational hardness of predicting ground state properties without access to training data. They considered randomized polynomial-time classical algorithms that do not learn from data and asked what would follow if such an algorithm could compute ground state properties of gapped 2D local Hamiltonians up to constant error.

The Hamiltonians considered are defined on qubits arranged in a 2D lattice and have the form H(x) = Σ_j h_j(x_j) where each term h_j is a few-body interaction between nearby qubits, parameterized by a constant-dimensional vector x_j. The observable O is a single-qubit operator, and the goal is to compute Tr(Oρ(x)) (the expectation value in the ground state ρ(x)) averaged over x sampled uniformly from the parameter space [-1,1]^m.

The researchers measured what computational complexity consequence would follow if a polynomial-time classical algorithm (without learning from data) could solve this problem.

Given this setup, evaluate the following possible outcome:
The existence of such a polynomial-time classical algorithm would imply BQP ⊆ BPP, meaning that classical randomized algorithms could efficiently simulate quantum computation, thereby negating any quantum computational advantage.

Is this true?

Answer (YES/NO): NO